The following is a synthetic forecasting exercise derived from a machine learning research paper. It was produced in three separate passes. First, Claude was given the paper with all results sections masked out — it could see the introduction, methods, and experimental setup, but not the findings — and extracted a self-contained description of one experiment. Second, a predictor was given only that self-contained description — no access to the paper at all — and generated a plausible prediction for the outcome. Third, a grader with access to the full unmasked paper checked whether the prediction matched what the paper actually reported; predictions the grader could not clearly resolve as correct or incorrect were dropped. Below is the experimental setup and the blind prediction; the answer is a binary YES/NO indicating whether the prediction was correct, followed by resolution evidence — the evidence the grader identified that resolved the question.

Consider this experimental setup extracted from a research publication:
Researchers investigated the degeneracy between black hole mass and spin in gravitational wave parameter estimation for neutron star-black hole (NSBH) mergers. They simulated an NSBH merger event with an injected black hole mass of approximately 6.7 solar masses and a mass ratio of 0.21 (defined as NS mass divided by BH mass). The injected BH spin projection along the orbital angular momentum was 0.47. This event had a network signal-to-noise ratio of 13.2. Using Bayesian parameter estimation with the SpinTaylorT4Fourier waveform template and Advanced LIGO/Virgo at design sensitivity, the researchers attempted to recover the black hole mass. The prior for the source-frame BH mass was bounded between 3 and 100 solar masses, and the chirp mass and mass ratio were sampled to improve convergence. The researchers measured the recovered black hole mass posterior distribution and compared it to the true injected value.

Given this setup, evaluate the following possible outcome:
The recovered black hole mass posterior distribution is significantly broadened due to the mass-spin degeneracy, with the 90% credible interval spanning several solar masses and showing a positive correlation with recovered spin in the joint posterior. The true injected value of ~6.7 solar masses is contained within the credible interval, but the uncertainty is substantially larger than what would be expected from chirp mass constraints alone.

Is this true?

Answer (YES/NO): NO